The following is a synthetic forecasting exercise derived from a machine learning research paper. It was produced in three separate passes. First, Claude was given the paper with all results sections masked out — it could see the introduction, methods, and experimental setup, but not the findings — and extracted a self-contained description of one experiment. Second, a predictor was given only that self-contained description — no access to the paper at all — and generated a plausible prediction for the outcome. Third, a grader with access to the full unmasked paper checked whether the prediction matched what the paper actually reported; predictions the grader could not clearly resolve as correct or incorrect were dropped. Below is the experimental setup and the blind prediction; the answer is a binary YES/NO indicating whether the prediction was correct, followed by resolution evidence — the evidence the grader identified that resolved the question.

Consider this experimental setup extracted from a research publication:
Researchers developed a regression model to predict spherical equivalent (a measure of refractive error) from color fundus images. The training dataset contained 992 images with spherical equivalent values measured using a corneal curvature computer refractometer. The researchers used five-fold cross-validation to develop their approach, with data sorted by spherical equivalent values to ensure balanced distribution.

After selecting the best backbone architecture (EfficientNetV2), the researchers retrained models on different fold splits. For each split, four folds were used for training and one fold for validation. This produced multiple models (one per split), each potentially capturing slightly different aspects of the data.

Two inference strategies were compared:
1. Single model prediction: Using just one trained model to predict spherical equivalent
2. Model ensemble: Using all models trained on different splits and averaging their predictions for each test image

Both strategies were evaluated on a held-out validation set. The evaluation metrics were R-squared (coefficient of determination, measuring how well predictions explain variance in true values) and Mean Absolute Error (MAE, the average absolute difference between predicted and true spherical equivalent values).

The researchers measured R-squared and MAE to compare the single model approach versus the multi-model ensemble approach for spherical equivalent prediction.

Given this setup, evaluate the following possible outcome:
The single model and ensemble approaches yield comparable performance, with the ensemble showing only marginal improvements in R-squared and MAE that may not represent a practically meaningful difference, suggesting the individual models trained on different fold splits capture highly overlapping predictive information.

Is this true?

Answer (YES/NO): NO